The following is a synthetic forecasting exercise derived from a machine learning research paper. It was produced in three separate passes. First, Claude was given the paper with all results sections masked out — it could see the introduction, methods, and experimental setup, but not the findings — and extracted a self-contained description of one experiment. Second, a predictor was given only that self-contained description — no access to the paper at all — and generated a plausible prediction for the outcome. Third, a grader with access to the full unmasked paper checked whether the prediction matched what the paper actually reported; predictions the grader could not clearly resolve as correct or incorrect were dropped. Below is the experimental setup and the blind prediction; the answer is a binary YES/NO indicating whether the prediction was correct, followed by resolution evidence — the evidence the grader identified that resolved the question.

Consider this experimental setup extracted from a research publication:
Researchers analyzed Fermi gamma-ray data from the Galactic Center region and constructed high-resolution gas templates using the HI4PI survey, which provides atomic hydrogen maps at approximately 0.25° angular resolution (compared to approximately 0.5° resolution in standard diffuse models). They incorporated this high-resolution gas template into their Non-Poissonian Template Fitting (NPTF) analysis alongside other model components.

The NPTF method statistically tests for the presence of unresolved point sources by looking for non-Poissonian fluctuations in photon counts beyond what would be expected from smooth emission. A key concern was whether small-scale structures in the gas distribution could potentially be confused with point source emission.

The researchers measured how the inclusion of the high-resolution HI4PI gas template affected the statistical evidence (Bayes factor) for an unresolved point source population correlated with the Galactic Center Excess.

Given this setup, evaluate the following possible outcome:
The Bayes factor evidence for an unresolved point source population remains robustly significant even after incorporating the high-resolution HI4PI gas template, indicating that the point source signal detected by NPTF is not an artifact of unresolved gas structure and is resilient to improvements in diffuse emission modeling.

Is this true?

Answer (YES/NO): YES